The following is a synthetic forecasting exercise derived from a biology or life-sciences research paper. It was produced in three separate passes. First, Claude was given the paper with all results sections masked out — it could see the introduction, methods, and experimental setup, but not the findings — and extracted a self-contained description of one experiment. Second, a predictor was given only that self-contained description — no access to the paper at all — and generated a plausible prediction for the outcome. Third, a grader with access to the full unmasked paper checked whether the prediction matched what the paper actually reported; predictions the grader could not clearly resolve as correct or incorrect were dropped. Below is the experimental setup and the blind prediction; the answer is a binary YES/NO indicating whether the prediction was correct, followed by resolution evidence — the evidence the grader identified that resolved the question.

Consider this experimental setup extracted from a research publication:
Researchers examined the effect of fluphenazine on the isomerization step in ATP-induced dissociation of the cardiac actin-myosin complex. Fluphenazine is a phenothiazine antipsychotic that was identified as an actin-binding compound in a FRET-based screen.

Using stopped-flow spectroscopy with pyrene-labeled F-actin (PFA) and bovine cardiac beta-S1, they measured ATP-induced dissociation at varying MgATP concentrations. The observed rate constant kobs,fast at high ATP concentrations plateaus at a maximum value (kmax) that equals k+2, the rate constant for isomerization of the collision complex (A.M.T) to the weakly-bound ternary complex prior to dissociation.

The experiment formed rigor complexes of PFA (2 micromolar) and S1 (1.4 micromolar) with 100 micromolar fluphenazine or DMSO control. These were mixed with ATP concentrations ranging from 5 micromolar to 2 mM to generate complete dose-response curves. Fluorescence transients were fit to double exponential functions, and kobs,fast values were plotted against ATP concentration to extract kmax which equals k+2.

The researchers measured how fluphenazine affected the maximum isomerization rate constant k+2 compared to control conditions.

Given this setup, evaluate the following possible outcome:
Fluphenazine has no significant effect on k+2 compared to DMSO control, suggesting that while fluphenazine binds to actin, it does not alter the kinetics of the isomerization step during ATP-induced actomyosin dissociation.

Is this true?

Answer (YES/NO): NO